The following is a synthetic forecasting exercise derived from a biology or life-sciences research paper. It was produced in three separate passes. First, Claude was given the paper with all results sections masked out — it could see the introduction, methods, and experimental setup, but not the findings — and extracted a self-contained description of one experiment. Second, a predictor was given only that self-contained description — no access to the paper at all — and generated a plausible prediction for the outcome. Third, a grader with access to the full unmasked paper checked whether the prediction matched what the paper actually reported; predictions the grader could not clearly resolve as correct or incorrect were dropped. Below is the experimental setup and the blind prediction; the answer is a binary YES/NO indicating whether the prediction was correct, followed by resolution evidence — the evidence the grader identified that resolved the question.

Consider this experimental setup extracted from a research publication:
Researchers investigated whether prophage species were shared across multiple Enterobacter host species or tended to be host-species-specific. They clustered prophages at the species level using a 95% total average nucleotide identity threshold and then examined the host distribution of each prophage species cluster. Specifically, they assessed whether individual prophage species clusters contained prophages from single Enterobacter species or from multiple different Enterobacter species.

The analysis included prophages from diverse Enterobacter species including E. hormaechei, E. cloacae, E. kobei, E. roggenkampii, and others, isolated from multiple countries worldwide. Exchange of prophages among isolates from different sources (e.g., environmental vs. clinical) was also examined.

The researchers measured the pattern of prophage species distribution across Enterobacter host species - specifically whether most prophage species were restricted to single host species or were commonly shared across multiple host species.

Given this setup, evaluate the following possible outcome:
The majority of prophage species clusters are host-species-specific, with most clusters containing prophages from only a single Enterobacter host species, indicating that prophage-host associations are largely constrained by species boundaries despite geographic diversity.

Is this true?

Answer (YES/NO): YES